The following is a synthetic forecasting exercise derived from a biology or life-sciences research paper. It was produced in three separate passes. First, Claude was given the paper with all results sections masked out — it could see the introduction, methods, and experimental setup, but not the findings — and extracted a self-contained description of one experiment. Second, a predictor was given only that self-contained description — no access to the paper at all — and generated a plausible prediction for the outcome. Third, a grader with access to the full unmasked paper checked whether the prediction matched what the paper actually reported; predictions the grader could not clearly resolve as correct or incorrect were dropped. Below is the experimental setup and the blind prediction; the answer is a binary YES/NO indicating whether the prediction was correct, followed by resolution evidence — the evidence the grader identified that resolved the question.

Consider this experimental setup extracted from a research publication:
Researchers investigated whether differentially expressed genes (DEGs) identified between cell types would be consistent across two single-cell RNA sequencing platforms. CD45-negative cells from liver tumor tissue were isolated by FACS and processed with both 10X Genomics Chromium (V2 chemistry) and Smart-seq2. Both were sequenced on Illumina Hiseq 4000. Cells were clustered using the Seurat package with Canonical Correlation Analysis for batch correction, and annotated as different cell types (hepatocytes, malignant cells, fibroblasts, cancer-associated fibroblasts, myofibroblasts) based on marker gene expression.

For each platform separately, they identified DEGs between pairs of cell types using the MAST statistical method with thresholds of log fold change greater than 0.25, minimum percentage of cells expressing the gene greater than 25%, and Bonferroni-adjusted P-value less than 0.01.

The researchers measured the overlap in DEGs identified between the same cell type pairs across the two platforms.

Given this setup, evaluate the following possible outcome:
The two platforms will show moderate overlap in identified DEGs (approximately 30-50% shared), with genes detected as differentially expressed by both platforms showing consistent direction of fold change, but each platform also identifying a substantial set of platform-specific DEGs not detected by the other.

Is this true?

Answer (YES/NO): NO